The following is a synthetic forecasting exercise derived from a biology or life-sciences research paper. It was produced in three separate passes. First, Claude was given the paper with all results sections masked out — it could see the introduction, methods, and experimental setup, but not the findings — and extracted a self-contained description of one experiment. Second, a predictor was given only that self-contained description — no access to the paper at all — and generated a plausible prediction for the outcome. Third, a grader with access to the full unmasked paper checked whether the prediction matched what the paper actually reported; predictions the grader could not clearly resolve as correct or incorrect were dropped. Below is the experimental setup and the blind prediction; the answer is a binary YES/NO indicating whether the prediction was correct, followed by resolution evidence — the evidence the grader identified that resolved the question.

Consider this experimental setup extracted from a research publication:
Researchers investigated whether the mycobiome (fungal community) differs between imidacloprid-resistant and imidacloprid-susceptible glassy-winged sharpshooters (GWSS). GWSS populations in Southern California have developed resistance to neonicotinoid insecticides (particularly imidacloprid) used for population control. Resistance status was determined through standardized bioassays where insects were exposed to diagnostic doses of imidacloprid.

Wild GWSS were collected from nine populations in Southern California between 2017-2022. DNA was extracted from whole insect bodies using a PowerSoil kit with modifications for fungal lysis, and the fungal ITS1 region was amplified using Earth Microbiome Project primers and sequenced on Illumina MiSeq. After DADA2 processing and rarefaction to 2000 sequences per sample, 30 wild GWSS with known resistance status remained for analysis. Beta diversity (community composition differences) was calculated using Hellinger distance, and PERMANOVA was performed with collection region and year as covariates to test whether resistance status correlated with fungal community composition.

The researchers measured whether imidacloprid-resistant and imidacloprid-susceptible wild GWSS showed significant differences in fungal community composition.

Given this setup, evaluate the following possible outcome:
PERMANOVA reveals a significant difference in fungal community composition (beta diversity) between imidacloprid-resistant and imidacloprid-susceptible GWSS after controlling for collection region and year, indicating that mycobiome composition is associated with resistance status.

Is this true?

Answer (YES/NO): YES